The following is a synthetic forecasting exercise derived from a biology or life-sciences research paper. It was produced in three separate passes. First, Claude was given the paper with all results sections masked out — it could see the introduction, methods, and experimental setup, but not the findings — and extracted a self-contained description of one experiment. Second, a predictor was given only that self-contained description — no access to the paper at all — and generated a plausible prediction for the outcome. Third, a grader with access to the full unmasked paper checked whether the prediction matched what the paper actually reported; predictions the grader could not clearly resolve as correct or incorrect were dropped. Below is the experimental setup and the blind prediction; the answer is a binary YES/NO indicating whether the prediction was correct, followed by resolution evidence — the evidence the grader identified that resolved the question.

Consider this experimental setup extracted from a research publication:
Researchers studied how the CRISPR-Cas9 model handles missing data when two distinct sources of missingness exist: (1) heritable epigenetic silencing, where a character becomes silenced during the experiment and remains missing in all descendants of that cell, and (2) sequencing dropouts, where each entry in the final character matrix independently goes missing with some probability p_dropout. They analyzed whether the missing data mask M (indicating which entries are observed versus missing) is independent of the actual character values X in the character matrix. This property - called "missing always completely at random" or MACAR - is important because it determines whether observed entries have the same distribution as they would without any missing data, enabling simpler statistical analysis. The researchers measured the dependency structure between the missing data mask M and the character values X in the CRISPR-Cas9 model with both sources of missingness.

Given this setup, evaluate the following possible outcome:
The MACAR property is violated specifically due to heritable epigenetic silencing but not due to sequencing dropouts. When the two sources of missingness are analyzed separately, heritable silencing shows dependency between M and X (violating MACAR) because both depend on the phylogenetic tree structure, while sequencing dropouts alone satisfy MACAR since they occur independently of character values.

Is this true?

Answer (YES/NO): NO